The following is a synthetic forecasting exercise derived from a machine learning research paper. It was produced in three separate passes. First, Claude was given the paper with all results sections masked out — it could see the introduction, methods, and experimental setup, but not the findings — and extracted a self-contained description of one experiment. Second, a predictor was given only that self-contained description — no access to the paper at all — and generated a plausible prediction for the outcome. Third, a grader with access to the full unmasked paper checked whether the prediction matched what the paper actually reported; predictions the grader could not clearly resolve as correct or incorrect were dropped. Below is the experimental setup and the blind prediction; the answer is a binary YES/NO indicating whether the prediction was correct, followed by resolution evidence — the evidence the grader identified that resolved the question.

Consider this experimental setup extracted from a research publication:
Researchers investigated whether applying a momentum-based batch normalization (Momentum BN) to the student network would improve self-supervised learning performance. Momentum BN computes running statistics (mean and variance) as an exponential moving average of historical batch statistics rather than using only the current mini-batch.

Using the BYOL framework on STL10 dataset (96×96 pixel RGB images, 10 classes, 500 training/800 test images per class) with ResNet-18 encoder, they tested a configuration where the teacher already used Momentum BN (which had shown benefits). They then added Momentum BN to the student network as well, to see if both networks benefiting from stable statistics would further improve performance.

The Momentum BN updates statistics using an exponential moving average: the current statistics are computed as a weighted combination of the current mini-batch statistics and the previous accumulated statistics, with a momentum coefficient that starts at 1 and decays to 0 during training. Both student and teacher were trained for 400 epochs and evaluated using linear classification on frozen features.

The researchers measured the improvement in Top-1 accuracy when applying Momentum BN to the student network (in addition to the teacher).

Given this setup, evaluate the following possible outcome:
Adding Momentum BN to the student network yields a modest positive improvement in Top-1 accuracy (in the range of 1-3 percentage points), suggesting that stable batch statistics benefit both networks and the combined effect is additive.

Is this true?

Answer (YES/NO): NO